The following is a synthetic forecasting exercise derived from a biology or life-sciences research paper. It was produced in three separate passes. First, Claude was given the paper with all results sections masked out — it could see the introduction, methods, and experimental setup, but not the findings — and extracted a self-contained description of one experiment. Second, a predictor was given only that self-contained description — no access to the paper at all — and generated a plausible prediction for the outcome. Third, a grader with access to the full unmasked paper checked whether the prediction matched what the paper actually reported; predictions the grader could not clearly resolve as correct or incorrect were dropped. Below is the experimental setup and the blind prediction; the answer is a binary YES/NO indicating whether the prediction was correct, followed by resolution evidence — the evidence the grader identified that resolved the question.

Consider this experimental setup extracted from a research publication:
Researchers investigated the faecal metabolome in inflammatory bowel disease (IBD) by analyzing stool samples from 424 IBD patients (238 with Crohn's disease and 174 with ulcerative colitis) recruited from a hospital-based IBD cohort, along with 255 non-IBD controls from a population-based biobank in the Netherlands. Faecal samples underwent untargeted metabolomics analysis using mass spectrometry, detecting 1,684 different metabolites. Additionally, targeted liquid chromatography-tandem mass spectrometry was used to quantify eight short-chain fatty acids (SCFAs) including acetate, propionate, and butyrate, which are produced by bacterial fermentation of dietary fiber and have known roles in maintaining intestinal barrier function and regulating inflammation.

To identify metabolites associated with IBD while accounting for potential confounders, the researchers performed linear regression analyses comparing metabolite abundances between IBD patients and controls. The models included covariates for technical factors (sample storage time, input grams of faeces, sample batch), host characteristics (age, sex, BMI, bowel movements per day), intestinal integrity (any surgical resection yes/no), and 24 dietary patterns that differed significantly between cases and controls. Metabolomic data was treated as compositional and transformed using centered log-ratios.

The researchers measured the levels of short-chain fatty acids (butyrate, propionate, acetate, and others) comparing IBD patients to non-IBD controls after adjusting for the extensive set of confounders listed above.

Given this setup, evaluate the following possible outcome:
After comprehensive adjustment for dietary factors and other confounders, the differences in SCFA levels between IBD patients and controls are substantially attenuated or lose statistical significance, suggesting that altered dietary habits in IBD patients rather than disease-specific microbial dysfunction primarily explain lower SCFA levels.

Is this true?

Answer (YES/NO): NO